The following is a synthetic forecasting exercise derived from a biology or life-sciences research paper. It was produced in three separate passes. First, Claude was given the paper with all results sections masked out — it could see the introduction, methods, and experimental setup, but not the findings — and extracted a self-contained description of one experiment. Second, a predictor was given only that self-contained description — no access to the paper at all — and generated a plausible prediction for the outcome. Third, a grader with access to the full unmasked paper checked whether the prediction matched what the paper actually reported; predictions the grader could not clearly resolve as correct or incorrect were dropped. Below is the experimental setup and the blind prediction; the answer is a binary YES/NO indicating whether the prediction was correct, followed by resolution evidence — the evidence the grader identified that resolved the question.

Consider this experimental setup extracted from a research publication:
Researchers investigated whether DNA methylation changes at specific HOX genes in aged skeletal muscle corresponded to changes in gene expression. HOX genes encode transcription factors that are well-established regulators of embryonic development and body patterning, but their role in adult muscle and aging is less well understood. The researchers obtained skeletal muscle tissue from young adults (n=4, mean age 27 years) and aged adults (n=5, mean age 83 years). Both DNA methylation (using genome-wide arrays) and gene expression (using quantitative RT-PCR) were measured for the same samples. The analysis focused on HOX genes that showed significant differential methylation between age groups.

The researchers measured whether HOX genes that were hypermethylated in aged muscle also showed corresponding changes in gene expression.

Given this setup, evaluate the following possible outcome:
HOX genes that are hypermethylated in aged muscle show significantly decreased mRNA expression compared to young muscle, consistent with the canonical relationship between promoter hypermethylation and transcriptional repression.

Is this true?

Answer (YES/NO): NO